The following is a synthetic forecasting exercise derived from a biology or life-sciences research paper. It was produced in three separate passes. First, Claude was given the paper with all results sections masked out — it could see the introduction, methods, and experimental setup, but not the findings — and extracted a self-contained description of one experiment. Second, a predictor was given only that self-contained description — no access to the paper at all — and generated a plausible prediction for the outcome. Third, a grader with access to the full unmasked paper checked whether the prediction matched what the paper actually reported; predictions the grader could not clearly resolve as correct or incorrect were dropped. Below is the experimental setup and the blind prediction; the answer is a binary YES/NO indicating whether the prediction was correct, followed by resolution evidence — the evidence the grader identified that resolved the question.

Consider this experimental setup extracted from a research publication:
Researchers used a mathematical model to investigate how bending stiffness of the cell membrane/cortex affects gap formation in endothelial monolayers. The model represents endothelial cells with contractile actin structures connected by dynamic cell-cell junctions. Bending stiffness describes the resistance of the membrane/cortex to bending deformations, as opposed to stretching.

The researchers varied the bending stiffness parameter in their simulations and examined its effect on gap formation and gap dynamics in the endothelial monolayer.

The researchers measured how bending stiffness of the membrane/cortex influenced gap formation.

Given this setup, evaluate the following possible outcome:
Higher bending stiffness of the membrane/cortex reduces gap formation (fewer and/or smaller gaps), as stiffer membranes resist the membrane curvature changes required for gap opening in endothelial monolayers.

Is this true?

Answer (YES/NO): NO